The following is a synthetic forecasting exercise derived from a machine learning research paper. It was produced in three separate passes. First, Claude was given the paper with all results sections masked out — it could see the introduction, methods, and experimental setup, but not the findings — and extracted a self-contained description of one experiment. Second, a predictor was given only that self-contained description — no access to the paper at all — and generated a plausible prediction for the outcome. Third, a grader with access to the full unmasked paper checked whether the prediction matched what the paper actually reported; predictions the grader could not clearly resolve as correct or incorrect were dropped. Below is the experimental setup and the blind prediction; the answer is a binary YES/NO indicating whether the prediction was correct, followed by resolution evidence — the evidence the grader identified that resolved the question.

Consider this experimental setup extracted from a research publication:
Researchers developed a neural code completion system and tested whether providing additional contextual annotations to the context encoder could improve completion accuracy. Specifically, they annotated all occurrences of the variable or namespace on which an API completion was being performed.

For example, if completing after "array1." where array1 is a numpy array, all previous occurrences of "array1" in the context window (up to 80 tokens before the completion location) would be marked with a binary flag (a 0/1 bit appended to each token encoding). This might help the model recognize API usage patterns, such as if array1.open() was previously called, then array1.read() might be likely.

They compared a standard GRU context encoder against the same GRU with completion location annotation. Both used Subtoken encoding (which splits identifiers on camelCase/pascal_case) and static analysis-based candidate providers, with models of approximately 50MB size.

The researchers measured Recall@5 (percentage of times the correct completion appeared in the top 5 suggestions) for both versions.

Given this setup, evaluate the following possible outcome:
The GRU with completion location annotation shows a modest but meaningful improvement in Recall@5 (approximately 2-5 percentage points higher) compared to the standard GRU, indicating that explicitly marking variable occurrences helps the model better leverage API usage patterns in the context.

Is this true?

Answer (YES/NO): NO